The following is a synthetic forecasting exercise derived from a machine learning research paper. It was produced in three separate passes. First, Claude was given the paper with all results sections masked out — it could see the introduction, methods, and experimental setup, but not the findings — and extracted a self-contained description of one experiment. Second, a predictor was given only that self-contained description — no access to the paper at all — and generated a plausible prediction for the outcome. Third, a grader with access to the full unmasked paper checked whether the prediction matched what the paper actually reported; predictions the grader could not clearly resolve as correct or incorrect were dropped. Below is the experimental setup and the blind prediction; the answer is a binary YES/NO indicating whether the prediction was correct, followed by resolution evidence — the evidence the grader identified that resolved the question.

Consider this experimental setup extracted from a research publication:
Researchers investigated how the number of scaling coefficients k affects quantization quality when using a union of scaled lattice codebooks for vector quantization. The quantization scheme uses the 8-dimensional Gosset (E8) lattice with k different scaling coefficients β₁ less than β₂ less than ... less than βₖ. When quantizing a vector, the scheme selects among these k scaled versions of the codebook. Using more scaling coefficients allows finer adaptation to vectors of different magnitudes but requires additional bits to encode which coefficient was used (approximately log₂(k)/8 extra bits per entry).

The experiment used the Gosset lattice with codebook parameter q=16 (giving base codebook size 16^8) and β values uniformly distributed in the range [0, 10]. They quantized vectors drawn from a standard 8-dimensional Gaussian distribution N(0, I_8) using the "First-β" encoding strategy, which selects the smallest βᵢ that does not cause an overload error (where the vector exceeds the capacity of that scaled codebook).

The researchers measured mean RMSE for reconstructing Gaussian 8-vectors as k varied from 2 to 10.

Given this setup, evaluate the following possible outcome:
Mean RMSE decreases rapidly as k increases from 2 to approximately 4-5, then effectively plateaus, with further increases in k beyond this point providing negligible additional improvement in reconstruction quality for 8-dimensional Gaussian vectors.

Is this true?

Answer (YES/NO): NO